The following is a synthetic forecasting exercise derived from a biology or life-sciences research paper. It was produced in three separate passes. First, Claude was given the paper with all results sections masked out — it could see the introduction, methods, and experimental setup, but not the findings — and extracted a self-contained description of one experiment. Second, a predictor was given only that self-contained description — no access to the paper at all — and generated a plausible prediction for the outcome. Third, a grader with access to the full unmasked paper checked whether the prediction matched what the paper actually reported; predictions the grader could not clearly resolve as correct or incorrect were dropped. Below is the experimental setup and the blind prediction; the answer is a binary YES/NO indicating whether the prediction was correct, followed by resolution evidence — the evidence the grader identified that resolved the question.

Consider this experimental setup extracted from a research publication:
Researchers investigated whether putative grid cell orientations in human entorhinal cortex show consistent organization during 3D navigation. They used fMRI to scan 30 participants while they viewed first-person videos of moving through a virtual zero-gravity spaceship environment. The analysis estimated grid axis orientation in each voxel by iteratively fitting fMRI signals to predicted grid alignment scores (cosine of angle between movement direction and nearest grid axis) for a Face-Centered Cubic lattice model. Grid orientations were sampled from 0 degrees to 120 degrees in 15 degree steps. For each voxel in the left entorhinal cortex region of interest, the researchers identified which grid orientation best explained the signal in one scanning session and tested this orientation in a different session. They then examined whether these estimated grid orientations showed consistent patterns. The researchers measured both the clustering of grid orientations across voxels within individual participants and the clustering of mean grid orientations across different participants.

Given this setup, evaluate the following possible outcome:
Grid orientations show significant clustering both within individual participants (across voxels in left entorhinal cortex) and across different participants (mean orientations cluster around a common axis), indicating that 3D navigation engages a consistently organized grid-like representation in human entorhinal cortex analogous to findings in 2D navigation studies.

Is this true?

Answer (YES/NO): NO